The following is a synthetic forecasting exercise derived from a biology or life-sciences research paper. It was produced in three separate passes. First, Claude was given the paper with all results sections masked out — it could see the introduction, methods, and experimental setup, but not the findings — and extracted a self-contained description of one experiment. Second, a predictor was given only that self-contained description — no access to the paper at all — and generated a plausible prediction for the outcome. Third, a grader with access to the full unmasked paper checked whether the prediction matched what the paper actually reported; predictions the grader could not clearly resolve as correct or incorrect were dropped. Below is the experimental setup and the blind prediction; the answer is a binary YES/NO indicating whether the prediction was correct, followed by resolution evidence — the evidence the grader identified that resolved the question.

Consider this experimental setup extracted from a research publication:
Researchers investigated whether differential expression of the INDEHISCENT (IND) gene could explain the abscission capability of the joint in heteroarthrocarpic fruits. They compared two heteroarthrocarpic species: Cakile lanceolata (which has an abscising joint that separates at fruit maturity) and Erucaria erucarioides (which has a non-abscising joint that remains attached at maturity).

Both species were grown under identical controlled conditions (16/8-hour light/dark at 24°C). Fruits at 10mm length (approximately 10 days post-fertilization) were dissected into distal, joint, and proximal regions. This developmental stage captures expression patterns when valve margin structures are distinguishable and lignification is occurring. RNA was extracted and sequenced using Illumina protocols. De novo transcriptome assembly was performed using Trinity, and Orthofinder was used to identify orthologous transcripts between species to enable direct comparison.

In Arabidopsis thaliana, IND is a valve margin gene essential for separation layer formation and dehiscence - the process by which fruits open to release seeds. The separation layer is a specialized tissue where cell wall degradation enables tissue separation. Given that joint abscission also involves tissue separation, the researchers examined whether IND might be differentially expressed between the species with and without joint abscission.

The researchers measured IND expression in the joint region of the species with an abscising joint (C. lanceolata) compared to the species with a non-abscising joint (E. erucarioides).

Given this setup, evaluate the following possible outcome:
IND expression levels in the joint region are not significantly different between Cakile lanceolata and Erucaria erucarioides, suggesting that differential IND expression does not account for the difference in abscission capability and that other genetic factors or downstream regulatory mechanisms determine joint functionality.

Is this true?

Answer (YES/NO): NO